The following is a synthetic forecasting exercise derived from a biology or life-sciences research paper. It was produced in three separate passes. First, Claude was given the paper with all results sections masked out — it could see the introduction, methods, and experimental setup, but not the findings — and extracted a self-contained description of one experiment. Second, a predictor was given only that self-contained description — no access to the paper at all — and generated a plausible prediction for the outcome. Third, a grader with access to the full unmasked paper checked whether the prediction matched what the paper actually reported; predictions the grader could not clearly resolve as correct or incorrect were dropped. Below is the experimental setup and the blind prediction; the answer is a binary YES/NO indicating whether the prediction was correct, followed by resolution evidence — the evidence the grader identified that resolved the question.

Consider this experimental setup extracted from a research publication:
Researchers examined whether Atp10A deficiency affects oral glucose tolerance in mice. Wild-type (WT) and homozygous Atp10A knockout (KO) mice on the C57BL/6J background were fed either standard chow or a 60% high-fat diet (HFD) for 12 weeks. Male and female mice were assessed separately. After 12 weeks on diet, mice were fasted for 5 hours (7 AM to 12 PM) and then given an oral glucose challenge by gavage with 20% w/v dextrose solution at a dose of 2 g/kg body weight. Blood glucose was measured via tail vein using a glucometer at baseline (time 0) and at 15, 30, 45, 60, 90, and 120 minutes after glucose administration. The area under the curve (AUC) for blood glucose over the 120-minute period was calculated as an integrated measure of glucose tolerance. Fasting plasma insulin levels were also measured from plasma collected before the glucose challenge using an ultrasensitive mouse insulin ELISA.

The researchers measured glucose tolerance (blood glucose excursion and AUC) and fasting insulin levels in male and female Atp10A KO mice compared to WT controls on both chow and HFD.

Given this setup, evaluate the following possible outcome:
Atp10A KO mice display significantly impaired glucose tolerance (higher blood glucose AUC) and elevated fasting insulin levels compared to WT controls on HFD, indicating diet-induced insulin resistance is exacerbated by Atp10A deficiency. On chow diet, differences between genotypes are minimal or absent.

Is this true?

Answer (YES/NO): NO